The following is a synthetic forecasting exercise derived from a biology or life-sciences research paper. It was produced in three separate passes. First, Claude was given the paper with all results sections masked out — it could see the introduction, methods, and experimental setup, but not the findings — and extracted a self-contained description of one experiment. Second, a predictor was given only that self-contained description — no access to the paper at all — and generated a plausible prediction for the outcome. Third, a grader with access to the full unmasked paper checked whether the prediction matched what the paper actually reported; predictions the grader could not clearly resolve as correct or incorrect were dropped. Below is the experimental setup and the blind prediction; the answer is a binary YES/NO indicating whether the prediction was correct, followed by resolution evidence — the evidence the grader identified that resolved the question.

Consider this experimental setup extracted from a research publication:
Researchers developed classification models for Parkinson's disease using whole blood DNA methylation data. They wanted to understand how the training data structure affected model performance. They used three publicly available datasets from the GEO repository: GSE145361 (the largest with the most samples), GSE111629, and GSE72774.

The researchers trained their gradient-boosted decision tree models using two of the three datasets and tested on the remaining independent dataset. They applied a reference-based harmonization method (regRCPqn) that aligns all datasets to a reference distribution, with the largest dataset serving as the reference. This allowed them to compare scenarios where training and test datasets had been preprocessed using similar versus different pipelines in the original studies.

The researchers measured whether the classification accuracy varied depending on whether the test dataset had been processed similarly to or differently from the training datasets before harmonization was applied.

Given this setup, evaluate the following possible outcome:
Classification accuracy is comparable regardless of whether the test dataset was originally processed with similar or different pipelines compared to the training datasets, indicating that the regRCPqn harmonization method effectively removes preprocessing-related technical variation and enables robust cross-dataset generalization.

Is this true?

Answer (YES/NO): YES